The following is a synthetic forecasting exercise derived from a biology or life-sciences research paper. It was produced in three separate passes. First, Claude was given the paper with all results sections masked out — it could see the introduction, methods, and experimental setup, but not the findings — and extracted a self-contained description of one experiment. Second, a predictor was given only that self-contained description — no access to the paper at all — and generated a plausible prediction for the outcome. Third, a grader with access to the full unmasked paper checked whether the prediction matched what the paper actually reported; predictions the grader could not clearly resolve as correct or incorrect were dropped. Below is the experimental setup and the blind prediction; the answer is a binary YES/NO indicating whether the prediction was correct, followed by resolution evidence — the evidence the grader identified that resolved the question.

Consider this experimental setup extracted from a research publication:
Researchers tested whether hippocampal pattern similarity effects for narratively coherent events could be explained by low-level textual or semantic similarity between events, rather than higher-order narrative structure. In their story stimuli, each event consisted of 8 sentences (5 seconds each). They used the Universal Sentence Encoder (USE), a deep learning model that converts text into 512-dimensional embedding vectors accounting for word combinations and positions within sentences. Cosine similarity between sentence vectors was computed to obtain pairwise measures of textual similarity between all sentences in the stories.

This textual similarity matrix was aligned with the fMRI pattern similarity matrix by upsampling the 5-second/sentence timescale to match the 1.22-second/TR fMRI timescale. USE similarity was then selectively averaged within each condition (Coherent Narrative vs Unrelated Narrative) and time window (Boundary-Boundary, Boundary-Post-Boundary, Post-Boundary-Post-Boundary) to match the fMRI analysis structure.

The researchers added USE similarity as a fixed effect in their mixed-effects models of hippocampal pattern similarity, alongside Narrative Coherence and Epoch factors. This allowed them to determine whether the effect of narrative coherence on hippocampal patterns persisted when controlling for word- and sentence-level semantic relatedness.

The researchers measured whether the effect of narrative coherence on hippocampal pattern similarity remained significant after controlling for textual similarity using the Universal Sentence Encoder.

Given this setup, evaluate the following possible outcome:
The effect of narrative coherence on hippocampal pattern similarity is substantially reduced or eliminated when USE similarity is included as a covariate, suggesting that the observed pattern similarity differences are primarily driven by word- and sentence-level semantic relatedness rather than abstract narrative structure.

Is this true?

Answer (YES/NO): NO